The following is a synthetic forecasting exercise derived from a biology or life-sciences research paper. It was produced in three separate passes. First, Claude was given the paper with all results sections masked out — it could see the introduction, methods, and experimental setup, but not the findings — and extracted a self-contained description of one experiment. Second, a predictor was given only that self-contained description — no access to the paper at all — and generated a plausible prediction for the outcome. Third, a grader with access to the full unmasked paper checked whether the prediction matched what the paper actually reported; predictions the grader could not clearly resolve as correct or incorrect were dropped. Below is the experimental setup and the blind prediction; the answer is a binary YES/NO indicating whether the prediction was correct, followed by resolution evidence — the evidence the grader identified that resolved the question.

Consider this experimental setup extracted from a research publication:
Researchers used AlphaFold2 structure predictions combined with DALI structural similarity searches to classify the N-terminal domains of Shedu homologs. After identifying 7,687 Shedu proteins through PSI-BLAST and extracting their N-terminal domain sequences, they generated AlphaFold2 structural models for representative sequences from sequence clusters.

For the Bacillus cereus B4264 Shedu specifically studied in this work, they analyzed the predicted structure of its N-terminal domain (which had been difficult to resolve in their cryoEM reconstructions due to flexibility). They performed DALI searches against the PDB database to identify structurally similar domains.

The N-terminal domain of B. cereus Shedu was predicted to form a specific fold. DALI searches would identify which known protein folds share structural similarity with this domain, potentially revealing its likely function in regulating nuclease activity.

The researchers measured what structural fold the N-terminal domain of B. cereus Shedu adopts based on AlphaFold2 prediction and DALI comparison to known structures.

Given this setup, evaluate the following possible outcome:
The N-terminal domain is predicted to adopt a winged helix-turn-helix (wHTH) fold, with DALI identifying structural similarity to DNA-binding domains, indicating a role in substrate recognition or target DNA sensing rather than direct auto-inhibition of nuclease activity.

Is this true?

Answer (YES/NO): NO